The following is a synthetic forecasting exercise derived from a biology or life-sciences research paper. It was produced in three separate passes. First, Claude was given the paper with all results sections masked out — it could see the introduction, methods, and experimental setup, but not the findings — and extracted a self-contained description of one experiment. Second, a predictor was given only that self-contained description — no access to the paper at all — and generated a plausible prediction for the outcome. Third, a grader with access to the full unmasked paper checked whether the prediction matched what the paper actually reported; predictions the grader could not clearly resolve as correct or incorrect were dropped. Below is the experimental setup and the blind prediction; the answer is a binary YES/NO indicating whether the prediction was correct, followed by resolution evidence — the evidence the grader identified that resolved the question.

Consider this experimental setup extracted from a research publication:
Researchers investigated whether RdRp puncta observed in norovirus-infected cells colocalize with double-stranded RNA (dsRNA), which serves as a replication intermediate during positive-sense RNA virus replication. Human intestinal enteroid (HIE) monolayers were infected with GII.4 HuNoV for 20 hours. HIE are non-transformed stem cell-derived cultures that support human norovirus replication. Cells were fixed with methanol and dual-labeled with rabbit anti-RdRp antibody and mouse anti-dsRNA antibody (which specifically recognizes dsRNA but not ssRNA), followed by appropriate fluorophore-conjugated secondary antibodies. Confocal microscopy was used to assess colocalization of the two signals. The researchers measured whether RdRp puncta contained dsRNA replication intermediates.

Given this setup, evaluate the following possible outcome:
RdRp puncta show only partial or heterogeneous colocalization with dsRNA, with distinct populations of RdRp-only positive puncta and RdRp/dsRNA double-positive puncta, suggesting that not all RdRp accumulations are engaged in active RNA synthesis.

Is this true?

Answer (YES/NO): YES